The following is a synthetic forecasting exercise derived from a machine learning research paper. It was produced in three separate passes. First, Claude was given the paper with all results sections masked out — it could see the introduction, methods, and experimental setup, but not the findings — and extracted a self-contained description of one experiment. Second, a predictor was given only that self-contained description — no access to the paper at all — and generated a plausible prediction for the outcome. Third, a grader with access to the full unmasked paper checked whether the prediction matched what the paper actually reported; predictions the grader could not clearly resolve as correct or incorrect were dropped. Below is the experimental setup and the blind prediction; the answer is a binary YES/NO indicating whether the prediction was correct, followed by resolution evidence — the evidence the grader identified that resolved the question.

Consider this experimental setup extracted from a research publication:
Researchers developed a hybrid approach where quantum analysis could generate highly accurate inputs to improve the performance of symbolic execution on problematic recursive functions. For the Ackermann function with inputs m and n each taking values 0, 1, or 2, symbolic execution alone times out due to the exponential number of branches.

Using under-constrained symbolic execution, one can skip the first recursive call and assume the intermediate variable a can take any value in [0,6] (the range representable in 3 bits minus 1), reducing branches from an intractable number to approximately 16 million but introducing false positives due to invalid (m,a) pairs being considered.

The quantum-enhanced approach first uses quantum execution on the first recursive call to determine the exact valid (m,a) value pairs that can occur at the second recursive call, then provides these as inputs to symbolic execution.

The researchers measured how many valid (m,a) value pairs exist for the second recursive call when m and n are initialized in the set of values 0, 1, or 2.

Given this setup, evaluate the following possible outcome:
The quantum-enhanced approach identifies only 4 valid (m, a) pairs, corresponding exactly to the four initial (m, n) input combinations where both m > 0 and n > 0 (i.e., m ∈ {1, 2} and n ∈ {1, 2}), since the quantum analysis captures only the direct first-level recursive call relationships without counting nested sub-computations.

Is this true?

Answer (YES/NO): NO